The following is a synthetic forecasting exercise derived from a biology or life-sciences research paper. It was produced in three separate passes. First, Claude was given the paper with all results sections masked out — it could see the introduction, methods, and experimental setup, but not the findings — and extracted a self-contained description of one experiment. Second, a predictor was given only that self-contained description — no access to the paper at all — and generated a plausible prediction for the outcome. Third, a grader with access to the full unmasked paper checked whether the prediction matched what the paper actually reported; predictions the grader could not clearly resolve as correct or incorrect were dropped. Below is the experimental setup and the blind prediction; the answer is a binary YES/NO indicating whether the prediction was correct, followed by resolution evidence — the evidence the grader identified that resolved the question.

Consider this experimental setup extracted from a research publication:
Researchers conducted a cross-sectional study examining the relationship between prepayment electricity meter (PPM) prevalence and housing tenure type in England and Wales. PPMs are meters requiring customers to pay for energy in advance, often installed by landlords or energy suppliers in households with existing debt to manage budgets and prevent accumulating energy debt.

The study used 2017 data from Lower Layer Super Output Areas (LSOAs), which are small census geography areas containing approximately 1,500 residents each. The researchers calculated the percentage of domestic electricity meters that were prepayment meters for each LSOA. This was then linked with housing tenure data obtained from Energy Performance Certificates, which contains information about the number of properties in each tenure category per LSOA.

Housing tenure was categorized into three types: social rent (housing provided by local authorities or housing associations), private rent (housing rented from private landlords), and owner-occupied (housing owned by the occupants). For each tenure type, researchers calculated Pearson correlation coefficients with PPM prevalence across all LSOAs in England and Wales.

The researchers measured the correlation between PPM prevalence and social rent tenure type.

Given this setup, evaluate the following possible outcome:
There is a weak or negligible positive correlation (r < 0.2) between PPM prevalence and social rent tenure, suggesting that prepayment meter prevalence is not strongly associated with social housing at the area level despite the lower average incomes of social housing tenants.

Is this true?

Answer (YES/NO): NO